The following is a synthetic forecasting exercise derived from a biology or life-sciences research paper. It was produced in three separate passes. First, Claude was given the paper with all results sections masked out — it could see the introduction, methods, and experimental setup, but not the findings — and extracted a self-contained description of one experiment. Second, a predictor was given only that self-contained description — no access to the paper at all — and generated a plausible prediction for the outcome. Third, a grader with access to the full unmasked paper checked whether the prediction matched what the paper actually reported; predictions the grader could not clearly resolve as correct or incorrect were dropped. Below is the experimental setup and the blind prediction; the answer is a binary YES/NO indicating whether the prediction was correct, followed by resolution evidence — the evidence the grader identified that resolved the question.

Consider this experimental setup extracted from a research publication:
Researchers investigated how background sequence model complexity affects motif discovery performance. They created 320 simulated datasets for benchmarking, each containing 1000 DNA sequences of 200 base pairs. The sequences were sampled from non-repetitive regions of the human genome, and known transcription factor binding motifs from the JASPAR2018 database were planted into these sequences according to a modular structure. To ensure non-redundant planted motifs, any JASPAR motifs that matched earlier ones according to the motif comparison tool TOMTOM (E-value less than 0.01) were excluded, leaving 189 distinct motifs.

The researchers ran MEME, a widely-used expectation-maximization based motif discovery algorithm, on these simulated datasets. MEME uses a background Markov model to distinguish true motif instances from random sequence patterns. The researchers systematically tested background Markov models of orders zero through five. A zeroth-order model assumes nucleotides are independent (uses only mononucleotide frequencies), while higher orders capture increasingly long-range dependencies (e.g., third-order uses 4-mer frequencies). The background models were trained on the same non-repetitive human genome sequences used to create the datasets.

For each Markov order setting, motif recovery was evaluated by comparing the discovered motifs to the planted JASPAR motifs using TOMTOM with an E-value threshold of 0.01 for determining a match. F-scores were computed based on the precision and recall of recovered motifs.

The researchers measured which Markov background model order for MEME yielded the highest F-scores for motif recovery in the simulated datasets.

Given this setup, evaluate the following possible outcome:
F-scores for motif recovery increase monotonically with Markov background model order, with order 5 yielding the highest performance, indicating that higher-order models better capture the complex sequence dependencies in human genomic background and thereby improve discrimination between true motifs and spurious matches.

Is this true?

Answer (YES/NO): NO